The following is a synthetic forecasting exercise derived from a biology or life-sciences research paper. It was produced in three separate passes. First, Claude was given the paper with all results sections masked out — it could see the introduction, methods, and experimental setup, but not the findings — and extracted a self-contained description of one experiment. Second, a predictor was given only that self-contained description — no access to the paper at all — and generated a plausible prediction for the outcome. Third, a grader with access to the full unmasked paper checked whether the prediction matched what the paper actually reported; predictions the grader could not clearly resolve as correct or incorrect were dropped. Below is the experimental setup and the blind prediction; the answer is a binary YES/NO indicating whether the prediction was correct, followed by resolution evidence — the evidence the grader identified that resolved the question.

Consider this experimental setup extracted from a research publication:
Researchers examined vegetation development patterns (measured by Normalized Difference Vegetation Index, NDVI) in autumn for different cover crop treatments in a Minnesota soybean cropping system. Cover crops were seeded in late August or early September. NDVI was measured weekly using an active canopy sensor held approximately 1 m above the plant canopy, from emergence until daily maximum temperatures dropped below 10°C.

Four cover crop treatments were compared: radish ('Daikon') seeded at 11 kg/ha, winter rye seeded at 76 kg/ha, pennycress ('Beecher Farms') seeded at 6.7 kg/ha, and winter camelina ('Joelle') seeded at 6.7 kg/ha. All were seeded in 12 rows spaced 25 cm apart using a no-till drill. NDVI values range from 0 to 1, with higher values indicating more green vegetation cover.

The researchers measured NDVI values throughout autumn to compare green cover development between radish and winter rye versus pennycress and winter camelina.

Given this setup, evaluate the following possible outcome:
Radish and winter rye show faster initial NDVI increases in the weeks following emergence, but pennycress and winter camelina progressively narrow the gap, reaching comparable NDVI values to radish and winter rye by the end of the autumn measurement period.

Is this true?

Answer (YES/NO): NO